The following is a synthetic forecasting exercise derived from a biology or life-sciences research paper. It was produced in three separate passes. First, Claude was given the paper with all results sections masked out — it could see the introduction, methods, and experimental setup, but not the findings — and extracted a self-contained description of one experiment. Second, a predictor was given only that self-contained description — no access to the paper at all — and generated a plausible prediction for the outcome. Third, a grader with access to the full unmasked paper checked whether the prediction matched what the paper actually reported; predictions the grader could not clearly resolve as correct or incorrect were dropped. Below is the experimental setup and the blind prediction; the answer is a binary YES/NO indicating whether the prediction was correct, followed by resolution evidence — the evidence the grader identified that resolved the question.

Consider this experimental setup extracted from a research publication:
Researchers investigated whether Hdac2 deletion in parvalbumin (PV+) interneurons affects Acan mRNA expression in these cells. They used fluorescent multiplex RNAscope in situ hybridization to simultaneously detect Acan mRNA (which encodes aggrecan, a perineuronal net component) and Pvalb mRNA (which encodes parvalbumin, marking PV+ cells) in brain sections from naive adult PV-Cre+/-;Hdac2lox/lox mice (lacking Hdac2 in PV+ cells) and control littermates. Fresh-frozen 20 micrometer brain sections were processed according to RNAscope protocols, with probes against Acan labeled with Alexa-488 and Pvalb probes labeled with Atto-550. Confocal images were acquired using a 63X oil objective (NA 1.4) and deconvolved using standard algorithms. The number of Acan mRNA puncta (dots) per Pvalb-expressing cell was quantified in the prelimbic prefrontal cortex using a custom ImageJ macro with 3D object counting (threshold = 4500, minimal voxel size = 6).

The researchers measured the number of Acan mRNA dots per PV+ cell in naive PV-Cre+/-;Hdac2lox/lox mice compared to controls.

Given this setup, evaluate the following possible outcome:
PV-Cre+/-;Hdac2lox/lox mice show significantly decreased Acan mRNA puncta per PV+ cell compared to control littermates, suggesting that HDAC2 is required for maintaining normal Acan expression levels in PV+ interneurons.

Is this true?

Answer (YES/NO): YES